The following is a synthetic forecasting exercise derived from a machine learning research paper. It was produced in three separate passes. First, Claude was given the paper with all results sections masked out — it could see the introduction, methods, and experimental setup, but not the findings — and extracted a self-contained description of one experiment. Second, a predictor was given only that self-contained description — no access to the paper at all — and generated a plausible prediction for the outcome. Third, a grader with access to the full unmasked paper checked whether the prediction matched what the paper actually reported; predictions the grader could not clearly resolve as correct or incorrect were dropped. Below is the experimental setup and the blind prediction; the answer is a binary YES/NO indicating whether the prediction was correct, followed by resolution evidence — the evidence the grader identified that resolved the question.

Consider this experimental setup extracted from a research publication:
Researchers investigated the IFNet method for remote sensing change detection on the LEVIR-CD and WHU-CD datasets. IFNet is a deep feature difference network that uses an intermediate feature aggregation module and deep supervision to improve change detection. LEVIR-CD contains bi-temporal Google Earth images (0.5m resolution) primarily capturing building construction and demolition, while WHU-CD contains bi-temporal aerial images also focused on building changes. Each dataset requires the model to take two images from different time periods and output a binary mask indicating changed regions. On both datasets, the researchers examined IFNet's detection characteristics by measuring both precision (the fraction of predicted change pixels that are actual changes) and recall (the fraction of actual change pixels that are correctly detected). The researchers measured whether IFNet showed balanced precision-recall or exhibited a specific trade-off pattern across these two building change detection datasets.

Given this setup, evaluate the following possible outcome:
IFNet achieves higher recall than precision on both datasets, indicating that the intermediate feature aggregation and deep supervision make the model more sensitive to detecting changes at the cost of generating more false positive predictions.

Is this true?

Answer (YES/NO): NO